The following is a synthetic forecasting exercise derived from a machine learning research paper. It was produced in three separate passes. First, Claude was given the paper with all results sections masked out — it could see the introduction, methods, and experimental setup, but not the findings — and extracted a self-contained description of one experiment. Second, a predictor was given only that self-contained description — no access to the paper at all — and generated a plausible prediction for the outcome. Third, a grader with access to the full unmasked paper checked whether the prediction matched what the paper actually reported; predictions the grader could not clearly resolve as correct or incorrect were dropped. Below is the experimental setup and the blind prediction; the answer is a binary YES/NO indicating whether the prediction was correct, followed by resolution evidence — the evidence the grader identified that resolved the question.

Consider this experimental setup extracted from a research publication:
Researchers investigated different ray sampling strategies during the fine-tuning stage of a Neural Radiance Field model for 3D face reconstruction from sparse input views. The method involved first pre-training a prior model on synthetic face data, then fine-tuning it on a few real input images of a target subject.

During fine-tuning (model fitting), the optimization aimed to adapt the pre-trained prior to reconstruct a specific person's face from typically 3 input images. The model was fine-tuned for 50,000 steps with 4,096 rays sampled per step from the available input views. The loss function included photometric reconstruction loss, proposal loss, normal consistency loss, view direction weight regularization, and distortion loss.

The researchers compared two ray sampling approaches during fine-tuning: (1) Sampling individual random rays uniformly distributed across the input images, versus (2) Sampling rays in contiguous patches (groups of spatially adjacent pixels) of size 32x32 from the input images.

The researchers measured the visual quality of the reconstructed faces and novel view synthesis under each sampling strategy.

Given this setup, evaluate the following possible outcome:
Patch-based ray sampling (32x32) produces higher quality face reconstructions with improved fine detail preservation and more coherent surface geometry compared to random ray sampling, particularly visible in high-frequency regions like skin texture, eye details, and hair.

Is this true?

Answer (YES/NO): NO